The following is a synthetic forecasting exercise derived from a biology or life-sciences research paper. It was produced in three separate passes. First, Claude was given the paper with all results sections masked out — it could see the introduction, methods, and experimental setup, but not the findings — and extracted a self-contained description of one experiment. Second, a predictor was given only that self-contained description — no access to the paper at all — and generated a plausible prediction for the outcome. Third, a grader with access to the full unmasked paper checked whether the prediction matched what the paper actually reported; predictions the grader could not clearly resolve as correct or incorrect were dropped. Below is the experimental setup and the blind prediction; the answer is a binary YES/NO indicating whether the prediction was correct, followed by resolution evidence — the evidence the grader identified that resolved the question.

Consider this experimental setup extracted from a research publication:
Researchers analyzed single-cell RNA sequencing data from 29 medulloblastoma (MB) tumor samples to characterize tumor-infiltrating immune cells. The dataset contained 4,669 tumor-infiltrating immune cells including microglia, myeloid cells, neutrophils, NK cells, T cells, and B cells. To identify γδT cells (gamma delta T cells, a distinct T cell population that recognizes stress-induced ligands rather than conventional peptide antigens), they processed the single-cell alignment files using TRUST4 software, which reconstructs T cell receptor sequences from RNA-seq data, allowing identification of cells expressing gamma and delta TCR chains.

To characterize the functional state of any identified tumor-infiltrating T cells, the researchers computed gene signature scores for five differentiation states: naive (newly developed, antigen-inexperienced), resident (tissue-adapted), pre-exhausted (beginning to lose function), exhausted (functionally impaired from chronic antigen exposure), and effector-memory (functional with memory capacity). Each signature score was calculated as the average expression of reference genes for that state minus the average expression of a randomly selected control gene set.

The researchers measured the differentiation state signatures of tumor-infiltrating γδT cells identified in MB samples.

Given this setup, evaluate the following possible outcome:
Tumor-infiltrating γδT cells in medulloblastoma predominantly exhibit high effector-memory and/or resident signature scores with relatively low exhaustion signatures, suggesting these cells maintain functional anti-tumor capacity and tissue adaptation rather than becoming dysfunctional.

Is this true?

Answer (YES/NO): NO